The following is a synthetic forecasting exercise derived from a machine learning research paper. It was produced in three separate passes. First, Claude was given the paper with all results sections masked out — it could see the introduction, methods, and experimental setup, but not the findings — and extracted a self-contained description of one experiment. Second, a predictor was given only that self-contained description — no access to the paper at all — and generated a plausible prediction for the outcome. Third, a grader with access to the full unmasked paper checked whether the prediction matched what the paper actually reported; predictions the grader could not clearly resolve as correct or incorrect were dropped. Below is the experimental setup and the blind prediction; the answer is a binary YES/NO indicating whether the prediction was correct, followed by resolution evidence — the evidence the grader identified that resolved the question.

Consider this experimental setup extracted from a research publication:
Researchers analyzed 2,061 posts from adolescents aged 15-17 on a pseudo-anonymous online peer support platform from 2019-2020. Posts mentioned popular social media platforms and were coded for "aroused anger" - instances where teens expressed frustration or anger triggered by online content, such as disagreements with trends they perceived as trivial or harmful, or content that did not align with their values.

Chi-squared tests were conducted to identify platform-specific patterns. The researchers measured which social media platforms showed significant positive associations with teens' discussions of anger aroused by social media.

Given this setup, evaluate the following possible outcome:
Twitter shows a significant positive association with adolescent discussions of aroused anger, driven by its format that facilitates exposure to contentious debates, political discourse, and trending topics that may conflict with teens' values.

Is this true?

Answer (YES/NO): NO